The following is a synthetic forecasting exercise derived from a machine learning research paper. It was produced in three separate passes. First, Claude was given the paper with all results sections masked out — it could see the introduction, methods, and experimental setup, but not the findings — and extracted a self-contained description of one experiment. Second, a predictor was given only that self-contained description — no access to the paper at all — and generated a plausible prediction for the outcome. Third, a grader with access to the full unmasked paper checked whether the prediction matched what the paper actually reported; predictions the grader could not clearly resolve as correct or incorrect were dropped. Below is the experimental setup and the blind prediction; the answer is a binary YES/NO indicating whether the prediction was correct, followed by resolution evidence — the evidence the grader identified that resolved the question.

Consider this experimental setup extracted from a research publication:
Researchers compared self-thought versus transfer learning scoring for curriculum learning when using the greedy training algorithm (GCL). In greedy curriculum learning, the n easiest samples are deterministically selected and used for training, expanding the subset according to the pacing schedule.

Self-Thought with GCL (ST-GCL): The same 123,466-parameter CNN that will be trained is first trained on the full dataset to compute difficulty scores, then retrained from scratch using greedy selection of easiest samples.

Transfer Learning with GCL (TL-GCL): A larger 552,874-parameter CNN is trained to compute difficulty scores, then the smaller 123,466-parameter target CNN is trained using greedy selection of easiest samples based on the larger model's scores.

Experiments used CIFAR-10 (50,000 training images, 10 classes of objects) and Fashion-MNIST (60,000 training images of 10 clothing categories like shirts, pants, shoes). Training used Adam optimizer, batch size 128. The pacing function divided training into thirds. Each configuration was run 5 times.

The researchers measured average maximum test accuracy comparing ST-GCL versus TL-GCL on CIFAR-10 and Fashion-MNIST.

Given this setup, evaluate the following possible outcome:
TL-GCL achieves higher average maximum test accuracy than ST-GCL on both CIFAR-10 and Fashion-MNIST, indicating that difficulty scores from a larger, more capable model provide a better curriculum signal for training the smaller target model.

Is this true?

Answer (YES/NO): YES